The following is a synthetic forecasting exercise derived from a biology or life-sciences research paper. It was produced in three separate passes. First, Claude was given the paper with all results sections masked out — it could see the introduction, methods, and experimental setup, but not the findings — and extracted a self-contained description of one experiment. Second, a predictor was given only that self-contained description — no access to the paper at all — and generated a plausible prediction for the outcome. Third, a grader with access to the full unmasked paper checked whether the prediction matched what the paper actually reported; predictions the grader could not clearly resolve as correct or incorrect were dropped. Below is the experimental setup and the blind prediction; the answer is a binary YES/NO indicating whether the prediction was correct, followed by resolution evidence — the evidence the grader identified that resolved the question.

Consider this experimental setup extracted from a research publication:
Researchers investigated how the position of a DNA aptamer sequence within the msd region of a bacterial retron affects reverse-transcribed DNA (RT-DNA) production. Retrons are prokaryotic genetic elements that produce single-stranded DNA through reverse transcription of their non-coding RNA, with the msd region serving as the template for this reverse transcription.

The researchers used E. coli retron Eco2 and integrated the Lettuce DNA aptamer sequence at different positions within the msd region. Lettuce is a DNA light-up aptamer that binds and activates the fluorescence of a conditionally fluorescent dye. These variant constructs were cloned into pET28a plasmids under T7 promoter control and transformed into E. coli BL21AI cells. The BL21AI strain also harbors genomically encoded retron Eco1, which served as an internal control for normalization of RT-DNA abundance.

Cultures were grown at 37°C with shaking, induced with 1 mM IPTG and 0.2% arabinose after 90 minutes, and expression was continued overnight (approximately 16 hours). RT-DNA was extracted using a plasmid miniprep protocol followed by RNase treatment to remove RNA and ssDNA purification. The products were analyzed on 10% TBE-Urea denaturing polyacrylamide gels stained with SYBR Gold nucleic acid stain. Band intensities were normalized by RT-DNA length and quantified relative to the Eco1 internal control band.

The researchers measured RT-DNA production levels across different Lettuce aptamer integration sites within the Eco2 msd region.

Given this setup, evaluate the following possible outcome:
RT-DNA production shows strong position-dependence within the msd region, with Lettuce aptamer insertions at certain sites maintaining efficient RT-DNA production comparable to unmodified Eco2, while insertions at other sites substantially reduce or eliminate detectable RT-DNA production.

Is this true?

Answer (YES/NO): NO